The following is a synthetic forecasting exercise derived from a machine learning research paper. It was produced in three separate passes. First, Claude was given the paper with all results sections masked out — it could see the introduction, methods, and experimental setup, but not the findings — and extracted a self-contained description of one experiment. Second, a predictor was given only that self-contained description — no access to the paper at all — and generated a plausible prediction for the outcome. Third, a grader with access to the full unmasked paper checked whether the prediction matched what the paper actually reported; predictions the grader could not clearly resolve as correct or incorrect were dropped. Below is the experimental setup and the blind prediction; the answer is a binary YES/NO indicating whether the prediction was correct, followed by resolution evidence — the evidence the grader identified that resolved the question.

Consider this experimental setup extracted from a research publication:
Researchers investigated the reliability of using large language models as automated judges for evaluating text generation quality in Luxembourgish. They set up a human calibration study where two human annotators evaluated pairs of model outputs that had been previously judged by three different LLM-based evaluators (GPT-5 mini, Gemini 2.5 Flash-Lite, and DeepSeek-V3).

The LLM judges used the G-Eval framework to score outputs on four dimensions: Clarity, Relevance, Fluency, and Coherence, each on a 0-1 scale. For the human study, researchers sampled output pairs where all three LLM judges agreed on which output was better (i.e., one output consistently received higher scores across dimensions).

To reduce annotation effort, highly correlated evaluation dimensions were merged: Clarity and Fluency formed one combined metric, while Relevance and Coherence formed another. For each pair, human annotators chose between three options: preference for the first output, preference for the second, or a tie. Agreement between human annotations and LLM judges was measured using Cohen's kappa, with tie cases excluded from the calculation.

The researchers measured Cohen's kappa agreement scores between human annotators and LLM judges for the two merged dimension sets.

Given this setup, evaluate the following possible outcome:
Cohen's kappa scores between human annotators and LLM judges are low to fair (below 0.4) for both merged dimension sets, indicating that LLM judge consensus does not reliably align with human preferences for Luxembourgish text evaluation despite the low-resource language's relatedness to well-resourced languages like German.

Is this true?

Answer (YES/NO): NO